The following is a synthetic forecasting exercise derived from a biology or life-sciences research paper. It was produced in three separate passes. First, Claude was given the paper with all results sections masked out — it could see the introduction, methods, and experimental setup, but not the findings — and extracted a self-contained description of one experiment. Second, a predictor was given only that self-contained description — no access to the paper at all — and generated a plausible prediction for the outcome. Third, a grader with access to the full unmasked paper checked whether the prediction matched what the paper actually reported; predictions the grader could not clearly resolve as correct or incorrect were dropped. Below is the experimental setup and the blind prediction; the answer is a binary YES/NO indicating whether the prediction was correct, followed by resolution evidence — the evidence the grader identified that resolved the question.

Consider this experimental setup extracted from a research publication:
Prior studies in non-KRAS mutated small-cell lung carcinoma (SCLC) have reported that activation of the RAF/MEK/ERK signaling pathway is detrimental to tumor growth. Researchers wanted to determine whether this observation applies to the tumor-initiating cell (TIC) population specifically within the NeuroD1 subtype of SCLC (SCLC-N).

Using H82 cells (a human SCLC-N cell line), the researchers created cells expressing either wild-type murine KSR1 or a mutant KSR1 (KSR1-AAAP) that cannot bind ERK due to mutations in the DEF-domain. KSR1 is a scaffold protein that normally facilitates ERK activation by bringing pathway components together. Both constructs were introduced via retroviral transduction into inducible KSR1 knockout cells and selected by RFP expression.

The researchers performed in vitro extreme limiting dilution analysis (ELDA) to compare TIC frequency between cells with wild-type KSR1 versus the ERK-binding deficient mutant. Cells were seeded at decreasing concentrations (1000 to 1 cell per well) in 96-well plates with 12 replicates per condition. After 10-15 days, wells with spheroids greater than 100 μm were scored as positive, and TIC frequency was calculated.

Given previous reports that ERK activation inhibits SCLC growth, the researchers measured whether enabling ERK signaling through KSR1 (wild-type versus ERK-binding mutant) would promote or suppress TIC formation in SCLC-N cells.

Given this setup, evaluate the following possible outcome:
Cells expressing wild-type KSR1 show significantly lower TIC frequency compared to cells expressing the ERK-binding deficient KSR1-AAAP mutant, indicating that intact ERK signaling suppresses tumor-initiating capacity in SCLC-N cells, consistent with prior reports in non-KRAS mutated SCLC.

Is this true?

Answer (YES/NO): NO